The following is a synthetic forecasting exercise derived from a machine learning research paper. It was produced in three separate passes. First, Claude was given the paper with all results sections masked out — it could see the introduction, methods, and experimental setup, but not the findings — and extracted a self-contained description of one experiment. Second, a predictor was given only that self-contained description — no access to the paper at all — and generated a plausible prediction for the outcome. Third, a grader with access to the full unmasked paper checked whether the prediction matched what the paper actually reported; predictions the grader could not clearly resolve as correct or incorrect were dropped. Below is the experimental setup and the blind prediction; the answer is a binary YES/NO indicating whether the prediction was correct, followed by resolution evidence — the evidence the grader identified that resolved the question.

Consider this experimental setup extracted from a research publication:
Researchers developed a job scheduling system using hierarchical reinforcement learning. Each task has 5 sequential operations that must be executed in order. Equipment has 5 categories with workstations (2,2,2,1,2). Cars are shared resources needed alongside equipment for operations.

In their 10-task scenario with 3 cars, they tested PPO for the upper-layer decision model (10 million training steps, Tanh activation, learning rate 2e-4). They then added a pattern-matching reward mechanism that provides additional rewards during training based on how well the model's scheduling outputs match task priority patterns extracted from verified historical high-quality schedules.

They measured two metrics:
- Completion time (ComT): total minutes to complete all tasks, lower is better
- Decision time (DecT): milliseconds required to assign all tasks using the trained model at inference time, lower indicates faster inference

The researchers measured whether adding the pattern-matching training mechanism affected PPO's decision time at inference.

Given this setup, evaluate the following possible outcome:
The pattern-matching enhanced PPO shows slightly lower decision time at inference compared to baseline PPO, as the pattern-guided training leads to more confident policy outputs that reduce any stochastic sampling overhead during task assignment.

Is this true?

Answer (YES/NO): NO